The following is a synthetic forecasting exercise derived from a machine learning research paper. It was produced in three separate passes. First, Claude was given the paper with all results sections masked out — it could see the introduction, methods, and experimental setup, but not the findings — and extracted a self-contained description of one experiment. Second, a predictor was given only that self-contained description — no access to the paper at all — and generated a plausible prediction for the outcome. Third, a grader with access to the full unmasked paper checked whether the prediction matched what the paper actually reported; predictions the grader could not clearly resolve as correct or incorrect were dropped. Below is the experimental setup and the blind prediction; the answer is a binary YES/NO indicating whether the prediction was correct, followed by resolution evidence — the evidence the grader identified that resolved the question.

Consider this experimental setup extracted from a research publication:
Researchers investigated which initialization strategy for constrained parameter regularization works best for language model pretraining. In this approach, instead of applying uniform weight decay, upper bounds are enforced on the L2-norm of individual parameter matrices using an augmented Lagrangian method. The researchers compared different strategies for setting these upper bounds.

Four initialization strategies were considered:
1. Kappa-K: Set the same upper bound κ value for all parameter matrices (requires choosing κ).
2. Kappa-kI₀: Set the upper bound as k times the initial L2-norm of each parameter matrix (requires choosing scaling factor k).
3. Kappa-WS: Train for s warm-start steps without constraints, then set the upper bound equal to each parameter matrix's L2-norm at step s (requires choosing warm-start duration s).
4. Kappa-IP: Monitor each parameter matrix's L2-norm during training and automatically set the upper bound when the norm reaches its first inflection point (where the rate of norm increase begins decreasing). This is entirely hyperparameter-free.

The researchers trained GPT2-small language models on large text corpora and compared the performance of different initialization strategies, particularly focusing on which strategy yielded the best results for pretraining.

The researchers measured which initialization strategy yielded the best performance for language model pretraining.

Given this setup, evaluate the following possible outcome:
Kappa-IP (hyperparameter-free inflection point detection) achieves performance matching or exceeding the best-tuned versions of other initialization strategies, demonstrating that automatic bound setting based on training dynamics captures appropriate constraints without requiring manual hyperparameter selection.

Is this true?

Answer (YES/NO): YES